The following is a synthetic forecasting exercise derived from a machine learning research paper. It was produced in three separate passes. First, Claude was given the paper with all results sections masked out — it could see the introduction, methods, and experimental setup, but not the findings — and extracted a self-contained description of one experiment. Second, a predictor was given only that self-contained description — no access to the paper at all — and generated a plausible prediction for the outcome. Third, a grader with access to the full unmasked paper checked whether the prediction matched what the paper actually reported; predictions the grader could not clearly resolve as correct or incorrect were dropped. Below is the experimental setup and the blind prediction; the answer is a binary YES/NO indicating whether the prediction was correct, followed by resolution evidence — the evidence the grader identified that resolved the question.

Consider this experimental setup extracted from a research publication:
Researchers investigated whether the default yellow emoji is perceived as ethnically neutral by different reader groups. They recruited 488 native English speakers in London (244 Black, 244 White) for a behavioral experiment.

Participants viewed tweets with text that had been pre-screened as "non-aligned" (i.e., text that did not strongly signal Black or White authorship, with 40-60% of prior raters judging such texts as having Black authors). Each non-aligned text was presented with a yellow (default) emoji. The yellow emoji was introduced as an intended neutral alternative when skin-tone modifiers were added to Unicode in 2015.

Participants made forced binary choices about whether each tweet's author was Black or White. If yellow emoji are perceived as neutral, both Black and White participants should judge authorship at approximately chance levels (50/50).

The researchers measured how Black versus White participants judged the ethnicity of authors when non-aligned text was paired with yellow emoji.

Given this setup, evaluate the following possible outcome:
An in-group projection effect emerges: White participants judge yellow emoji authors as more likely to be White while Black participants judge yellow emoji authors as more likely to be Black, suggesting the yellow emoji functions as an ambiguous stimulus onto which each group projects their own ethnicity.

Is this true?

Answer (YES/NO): NO